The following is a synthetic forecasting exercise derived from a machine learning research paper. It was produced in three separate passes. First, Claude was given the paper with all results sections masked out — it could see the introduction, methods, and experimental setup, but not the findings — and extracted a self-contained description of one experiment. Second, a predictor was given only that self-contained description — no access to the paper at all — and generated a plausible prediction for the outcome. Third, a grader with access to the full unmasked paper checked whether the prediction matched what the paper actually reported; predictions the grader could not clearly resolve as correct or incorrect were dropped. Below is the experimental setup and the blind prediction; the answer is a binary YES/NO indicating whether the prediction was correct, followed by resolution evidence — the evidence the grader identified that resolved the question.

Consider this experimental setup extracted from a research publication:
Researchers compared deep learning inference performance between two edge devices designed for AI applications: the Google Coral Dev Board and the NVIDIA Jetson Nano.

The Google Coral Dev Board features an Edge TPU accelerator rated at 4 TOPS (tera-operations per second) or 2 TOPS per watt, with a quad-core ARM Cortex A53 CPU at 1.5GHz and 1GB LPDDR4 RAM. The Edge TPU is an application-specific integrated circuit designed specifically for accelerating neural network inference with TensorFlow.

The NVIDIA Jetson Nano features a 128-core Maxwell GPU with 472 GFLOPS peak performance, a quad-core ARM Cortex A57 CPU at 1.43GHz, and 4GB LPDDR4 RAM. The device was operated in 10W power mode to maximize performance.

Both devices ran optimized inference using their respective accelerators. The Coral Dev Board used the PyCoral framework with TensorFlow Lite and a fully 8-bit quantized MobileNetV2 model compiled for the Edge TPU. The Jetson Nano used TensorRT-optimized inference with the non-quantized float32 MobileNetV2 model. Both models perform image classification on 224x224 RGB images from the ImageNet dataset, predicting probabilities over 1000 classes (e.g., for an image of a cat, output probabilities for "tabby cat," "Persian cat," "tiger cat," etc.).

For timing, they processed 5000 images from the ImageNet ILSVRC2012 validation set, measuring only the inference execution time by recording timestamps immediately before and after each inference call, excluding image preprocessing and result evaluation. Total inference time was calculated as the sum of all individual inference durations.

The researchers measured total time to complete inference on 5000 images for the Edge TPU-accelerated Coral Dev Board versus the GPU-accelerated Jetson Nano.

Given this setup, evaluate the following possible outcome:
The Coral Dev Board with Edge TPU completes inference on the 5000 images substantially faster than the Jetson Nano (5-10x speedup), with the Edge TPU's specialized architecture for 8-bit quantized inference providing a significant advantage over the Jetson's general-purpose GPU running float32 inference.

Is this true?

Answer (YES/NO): YES